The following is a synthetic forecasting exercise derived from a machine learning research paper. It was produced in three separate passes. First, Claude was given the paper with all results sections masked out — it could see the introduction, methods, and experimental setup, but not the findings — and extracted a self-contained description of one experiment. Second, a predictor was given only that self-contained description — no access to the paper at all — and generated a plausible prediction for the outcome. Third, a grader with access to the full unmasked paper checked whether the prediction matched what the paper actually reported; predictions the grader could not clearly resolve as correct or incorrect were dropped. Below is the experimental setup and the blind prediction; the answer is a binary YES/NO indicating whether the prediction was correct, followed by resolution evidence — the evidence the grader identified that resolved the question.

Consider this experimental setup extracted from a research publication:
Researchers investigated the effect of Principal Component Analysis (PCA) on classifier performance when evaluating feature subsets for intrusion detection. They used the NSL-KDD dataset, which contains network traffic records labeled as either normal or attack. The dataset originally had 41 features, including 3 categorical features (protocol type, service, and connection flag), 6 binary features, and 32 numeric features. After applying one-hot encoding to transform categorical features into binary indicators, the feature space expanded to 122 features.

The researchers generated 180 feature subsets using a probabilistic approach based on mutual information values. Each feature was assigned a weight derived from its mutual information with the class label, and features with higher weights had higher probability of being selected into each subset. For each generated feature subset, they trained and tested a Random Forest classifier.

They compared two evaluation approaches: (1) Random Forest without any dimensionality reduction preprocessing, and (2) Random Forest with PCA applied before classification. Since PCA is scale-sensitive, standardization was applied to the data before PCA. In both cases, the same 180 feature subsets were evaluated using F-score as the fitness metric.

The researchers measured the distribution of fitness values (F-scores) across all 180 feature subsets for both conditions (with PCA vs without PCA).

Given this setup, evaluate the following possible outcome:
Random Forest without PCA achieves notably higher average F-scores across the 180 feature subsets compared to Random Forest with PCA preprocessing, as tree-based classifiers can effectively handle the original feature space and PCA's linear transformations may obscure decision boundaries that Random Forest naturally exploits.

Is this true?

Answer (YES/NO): NO